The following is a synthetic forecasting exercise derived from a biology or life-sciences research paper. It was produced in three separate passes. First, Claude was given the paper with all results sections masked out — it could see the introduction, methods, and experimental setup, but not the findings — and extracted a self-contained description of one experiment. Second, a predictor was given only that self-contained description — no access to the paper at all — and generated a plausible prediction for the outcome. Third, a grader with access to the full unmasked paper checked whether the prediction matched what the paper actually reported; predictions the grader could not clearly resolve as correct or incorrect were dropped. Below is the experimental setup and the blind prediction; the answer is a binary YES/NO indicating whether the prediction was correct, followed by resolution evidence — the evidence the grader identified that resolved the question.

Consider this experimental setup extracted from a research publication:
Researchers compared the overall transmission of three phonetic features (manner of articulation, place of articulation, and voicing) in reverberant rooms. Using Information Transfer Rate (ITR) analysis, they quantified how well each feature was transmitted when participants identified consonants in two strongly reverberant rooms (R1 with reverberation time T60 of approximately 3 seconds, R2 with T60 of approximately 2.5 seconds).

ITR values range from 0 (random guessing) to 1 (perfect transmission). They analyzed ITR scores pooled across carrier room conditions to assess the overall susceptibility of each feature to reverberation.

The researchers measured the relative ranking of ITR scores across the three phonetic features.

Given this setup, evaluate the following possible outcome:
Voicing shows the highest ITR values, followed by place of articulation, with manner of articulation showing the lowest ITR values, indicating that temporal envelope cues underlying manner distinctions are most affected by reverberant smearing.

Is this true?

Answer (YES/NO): NO